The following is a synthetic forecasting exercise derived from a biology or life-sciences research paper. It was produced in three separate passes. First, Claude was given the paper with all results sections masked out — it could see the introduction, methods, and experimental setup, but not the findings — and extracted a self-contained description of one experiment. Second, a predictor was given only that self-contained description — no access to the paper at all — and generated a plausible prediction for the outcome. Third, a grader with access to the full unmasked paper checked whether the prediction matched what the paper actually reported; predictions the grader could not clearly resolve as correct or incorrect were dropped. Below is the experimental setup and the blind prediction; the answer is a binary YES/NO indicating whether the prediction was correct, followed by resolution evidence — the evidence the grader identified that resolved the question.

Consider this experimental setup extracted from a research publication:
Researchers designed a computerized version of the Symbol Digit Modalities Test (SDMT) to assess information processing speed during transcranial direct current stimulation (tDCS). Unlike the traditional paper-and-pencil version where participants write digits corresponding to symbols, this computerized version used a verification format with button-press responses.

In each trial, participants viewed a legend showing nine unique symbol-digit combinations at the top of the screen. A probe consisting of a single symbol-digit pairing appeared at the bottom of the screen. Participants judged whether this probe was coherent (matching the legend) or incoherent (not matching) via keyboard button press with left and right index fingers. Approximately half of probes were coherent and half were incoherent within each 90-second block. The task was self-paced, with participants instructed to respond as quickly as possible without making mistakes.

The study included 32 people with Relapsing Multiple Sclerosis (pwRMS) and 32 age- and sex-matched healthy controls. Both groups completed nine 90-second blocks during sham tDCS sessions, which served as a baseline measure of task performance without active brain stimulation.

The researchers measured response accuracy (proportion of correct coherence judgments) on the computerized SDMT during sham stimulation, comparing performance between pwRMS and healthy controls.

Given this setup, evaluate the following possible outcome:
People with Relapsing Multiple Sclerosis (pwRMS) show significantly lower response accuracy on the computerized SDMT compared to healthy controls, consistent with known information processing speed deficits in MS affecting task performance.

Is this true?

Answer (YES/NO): NO